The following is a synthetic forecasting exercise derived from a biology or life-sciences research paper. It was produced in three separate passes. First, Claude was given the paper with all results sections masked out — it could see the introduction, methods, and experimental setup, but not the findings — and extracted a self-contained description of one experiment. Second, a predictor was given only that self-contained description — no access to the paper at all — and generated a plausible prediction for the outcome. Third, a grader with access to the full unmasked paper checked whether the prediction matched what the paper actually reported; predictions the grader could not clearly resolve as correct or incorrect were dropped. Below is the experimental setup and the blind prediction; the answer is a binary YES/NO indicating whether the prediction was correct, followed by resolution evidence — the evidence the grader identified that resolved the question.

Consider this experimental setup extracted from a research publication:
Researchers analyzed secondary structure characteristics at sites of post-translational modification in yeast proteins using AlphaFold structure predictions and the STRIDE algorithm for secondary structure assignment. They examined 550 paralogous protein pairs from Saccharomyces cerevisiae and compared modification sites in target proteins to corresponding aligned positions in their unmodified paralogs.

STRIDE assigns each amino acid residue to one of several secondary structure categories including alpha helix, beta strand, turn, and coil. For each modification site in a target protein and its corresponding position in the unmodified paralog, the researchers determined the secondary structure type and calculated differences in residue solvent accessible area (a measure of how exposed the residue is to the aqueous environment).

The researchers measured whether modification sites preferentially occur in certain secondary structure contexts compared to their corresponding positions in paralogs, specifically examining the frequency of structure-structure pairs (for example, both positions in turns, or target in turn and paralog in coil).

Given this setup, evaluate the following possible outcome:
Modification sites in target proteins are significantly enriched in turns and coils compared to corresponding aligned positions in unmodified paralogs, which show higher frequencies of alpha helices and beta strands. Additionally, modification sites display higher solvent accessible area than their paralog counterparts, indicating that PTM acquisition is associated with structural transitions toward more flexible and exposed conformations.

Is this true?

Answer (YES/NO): NO